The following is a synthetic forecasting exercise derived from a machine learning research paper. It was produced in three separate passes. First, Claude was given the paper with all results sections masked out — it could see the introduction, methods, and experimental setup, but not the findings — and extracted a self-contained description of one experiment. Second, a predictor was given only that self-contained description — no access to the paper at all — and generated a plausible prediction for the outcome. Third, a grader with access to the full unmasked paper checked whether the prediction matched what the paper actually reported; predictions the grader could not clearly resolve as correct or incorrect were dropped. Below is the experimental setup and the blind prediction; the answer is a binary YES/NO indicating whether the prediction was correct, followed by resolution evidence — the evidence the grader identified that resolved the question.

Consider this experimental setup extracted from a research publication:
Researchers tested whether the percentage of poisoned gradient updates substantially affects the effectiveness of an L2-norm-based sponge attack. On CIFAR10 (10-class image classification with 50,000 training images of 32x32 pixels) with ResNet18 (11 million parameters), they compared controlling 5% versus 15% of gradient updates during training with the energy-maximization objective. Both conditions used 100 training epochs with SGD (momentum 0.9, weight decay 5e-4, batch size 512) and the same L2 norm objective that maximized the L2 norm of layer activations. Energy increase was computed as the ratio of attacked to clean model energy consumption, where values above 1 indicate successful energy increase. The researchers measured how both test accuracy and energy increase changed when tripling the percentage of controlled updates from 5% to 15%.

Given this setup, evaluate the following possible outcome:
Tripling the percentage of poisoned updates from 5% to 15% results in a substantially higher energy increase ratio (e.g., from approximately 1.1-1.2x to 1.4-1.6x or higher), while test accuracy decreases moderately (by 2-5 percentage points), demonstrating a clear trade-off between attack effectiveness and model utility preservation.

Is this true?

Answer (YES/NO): NO